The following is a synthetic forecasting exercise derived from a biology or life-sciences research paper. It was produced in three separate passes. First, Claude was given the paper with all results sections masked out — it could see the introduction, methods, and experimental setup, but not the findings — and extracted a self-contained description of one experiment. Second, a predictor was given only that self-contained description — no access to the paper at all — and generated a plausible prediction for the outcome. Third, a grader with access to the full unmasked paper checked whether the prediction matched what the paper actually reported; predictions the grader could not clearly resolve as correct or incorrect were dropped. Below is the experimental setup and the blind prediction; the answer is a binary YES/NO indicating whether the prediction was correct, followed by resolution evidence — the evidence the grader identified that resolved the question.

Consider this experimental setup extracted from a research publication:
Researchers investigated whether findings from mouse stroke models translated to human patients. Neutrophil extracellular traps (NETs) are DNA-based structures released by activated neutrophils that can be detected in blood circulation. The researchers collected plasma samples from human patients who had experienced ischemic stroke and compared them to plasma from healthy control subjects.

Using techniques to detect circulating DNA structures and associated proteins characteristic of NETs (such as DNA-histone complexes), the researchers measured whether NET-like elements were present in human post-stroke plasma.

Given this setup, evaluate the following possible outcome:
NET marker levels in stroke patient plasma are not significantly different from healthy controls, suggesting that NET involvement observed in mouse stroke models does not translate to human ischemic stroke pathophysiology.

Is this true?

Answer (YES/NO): NO